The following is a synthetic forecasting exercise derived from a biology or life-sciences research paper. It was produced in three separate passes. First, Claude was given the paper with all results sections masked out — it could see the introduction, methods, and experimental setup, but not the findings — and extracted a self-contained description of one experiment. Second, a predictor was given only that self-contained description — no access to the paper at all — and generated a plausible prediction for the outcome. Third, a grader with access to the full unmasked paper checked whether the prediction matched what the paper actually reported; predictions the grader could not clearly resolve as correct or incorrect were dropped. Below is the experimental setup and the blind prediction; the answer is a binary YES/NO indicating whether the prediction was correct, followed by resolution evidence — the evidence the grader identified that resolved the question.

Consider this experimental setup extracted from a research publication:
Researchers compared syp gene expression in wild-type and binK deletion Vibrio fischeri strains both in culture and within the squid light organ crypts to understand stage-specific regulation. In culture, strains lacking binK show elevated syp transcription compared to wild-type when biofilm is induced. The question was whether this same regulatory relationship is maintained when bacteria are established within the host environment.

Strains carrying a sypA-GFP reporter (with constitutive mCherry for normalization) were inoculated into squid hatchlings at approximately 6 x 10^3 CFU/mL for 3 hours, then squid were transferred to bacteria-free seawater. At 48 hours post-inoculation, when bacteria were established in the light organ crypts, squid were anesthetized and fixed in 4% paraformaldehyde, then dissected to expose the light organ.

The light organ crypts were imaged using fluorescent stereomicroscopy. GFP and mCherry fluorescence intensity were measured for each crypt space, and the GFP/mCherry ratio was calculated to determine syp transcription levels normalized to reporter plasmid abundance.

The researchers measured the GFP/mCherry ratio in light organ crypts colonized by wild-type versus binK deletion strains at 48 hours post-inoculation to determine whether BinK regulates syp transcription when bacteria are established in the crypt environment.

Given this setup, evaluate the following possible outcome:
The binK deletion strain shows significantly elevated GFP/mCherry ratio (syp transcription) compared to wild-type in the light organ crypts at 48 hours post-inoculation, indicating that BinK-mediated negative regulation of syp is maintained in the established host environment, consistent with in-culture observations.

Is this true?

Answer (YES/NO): YES